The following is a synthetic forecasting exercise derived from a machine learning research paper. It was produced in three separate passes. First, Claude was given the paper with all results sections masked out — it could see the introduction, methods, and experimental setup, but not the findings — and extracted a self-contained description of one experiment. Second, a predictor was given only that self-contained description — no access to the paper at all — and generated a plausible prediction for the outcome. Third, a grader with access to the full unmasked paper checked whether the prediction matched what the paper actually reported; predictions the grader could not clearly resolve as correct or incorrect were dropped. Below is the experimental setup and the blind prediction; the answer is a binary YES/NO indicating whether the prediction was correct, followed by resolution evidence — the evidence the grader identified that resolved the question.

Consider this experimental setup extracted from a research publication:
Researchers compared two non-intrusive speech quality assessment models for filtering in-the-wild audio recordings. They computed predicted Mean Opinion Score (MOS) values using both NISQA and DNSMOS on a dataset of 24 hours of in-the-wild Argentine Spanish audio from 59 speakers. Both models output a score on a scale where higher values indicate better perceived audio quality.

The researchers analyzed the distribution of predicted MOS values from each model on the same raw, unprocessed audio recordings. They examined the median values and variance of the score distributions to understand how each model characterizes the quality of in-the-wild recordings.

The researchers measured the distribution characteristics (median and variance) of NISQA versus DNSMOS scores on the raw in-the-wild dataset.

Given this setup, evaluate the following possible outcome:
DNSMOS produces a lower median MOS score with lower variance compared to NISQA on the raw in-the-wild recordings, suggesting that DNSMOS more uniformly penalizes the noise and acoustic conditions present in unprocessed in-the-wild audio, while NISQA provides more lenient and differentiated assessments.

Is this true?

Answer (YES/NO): YES